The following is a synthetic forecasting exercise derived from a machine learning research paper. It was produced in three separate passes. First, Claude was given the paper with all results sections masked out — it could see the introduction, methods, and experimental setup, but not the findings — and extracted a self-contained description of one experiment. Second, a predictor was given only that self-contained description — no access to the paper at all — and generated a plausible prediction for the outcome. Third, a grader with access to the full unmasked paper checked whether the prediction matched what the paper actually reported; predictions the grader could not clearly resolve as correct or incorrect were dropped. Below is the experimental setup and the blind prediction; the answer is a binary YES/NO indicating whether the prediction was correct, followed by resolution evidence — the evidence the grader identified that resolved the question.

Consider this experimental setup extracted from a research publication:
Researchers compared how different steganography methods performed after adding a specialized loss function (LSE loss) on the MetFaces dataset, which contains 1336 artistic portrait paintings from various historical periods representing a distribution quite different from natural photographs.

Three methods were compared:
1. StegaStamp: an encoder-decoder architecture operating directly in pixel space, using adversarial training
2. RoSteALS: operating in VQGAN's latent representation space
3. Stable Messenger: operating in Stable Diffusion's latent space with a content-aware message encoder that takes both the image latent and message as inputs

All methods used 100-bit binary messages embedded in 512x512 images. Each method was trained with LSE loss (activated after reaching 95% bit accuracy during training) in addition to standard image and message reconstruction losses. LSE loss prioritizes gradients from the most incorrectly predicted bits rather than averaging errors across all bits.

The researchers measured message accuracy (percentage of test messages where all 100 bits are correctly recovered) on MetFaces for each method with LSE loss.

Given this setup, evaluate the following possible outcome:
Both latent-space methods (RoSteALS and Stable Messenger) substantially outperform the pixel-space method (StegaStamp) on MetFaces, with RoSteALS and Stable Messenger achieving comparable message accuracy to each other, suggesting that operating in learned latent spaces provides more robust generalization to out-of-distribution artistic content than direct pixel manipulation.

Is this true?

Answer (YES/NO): NO